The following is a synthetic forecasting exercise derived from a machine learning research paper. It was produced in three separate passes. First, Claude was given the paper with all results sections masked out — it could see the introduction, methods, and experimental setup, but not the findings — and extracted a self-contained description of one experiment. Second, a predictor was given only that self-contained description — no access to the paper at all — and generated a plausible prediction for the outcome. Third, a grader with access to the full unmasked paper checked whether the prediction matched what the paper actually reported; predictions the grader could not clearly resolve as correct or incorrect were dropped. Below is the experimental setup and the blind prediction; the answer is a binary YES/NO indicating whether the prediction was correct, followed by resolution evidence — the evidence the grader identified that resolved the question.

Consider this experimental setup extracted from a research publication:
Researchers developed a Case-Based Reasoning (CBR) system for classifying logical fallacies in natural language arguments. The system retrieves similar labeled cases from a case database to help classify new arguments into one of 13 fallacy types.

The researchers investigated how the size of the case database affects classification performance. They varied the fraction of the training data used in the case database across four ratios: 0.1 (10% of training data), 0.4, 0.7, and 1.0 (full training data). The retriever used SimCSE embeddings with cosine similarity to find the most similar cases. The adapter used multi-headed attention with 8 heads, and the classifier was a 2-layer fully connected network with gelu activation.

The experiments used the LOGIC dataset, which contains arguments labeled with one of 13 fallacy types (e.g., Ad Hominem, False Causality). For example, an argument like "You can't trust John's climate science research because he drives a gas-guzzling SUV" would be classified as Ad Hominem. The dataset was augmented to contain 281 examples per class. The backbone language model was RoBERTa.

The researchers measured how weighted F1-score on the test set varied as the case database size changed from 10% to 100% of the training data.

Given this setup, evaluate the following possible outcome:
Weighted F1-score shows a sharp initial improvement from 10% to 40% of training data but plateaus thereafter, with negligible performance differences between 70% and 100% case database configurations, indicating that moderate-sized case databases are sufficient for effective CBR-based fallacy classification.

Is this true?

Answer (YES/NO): NO